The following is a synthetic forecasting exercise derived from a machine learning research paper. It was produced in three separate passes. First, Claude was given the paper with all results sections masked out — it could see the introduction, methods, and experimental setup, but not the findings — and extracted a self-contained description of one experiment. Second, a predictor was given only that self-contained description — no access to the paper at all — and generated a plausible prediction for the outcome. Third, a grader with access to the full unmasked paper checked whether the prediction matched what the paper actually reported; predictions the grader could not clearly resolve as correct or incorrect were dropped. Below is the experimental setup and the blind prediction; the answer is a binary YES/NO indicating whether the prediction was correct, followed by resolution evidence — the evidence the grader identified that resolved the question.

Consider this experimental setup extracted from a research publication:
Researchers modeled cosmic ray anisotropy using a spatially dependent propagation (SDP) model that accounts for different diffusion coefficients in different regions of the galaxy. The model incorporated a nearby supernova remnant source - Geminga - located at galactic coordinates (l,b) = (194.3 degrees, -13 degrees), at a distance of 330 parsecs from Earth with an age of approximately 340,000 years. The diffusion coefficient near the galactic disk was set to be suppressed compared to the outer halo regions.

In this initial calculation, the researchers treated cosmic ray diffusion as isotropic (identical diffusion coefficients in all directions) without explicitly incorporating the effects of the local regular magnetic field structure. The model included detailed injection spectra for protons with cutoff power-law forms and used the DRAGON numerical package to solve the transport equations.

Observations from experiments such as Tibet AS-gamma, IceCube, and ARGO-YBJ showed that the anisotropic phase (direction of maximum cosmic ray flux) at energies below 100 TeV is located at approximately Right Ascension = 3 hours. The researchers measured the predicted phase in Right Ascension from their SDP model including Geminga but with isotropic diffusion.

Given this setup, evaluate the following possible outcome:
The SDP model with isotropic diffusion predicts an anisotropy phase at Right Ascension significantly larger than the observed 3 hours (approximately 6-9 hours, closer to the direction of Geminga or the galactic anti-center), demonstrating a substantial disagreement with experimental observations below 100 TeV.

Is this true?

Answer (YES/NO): NO